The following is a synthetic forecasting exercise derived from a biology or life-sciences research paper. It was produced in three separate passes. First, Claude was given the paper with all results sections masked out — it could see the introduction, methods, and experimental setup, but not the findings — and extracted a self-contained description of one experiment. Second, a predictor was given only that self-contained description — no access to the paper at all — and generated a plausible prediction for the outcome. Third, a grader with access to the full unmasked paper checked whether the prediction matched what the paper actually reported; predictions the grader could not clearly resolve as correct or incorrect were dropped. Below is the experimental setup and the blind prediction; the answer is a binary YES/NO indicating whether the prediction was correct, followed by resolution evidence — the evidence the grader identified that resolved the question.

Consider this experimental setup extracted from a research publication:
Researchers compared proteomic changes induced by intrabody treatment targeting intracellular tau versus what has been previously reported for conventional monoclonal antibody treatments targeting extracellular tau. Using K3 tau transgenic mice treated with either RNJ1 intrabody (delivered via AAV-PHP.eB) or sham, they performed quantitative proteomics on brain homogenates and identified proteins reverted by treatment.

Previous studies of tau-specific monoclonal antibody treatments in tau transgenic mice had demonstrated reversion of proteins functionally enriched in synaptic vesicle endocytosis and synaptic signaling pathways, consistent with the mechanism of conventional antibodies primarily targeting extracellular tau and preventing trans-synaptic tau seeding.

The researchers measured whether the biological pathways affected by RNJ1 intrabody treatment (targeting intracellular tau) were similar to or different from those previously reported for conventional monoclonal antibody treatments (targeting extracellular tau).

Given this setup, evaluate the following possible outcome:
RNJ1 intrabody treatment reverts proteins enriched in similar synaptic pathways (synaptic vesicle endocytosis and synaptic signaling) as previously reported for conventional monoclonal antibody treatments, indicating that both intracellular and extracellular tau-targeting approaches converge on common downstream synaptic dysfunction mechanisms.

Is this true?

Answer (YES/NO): NO